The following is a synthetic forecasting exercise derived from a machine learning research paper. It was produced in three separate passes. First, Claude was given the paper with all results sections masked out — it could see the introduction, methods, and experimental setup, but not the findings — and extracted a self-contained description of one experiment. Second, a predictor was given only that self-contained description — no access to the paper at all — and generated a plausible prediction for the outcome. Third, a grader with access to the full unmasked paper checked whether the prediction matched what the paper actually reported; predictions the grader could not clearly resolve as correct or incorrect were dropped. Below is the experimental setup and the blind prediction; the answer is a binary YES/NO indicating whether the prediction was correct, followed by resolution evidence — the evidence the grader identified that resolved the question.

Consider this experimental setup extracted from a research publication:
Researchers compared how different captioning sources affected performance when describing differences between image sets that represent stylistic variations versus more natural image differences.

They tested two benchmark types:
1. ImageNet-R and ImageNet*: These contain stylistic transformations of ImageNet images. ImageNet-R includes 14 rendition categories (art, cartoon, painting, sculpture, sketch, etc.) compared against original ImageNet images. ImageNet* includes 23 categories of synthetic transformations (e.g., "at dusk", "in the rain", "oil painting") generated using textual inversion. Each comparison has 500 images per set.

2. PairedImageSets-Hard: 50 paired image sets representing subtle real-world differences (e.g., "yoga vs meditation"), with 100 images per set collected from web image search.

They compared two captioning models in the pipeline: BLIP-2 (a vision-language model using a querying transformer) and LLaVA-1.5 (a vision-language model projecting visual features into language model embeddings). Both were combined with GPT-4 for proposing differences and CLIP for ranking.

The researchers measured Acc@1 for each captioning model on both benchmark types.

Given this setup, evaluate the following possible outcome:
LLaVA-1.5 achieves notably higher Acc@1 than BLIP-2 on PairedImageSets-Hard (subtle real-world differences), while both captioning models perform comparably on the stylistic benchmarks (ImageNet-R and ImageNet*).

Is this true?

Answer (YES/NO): NO